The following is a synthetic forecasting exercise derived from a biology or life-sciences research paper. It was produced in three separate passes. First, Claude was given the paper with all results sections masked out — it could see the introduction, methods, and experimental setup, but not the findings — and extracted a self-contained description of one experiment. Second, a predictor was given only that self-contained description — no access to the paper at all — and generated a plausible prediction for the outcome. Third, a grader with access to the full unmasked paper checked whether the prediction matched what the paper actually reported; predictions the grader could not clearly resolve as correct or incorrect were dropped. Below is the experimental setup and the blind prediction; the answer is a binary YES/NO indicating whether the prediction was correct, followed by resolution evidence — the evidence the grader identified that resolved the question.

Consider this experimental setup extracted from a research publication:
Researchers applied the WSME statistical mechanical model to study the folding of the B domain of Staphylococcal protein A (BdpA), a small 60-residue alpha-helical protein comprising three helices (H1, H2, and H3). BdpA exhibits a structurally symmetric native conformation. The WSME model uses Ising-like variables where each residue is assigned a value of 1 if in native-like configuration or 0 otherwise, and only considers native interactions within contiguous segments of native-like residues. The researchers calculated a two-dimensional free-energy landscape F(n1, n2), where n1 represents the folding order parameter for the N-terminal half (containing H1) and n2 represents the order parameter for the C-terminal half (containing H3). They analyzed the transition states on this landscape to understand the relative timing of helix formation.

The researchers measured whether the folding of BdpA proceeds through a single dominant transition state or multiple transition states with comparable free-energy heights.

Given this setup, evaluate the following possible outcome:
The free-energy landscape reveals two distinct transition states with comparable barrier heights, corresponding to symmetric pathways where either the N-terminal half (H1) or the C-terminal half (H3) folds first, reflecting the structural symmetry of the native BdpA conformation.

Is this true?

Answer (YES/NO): YES